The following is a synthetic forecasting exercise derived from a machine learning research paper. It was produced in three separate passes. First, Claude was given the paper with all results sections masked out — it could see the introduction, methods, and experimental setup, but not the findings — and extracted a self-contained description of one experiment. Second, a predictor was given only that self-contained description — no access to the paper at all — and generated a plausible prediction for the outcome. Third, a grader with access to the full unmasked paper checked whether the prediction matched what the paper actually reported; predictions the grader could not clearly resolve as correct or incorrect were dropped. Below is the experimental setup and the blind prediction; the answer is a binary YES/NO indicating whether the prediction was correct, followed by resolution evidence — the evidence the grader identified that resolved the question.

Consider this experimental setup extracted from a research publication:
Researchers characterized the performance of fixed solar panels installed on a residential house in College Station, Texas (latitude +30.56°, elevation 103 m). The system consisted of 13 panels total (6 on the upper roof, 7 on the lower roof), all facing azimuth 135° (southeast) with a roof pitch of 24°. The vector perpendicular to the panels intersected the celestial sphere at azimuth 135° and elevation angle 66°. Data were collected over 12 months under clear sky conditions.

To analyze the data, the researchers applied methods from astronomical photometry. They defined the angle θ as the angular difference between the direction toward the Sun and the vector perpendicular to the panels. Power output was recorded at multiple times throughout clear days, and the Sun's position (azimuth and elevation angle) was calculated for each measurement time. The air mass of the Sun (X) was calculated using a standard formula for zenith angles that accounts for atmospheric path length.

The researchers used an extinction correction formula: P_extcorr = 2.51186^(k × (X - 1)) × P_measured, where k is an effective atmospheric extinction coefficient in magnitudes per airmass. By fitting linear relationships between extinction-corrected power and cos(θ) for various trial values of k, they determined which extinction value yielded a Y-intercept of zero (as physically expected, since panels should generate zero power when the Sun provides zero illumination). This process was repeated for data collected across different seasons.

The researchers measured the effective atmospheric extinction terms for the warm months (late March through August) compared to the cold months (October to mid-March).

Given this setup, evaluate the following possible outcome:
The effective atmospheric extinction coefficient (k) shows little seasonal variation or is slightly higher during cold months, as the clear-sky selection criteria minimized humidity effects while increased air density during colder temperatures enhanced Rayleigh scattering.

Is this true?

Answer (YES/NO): NO